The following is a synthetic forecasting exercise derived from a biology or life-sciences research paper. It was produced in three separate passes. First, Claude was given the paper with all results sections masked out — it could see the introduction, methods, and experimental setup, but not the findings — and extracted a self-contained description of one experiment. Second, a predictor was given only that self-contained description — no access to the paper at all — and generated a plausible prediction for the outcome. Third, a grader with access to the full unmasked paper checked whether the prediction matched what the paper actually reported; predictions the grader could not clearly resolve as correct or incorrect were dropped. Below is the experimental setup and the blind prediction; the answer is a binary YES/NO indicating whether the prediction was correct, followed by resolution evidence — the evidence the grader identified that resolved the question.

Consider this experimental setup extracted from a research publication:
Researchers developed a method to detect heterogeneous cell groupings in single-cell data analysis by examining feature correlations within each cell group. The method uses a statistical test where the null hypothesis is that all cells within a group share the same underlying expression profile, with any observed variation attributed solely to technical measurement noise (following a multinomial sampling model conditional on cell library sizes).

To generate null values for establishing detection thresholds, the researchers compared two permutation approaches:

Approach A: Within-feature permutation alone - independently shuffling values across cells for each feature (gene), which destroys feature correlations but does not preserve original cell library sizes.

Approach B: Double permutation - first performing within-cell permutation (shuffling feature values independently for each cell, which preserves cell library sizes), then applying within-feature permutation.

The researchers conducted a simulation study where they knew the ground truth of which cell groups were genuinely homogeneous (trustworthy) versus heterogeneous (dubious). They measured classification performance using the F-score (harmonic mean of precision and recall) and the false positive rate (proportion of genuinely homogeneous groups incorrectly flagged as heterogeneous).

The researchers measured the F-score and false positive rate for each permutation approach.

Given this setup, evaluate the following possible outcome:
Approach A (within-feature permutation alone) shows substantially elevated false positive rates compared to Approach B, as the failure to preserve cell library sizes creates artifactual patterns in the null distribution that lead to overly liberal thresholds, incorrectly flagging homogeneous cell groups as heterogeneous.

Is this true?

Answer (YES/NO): YES